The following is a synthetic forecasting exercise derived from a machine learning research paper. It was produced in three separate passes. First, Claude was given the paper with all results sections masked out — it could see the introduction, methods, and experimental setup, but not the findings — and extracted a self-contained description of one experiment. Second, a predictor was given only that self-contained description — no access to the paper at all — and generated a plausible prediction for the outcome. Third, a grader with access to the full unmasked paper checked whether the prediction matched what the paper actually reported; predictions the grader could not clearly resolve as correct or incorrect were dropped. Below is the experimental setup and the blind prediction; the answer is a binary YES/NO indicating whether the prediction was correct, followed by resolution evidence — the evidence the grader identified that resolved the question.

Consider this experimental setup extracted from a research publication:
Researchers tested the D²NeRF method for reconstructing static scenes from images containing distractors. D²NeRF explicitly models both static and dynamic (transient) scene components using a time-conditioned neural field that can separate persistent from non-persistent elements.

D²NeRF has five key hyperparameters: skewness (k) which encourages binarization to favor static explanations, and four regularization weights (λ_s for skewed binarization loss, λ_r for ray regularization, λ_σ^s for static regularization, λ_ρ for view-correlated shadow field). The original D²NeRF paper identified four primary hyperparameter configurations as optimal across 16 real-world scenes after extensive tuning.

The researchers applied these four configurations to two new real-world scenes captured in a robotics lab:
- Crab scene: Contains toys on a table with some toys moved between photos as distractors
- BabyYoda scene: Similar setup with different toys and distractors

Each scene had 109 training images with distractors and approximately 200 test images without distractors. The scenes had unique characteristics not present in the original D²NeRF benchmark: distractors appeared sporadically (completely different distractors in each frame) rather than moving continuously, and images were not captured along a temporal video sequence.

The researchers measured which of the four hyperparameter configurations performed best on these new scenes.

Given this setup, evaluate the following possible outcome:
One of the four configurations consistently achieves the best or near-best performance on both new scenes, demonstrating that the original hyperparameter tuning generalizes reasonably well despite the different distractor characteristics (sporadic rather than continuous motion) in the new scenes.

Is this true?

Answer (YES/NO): YES